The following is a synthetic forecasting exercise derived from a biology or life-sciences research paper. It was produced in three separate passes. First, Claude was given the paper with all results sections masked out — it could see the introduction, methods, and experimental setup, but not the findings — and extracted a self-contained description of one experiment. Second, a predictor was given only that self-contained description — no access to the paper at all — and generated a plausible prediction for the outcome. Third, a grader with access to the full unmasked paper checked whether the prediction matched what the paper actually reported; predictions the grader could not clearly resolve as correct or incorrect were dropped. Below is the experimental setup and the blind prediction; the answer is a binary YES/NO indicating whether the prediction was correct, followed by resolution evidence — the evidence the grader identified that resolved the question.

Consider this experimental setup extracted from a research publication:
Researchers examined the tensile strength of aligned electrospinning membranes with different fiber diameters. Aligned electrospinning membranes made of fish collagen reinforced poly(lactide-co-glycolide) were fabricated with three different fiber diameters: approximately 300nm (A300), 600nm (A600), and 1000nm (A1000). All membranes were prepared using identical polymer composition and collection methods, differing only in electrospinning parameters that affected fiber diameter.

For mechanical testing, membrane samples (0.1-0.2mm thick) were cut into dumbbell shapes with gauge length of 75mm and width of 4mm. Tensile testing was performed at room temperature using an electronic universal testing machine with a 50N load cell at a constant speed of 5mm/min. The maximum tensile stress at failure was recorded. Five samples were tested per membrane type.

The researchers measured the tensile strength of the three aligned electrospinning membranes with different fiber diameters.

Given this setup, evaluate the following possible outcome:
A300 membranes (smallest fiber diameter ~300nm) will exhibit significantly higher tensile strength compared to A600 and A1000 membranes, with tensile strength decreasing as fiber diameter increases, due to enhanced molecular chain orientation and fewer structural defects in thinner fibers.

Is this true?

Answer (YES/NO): YES